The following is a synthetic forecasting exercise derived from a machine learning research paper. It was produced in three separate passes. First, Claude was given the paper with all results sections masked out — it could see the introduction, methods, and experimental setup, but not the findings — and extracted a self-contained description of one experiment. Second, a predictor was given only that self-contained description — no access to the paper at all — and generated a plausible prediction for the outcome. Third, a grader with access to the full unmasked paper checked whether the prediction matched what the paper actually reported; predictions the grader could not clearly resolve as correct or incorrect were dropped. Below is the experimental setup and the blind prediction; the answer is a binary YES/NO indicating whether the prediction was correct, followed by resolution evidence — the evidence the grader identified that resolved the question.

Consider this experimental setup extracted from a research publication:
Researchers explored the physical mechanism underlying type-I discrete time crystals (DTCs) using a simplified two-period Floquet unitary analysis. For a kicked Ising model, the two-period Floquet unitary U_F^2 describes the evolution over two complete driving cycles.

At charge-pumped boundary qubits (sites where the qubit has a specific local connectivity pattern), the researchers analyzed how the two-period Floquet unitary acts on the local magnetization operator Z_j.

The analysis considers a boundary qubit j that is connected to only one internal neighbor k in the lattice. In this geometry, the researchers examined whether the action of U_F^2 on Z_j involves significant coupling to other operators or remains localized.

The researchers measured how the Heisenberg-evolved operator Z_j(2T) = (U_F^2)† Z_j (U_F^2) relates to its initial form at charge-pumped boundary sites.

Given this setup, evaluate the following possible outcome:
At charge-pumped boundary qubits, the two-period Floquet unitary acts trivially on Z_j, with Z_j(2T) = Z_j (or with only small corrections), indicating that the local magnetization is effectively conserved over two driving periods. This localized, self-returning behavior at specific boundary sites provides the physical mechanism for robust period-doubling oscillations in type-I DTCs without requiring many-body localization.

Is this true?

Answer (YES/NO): YES